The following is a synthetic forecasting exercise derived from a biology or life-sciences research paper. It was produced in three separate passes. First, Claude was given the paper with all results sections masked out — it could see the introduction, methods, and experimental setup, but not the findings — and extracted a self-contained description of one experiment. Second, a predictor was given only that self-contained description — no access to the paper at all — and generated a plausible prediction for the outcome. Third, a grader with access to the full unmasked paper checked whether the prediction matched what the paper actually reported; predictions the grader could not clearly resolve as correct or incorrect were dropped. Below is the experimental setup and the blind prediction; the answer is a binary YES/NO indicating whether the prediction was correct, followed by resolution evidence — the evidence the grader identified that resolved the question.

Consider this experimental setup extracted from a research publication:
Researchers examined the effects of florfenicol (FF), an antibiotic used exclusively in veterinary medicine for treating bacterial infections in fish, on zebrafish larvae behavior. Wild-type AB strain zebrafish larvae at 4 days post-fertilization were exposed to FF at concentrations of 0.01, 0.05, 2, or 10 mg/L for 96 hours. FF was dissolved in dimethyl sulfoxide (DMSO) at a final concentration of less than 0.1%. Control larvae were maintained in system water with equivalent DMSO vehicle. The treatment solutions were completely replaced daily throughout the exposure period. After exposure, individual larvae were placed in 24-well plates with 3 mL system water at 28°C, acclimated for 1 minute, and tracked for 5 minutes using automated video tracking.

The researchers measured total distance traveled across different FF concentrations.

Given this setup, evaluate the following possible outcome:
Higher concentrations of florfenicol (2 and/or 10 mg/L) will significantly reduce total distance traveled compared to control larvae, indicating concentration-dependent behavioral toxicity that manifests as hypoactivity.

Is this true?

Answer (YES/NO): NO